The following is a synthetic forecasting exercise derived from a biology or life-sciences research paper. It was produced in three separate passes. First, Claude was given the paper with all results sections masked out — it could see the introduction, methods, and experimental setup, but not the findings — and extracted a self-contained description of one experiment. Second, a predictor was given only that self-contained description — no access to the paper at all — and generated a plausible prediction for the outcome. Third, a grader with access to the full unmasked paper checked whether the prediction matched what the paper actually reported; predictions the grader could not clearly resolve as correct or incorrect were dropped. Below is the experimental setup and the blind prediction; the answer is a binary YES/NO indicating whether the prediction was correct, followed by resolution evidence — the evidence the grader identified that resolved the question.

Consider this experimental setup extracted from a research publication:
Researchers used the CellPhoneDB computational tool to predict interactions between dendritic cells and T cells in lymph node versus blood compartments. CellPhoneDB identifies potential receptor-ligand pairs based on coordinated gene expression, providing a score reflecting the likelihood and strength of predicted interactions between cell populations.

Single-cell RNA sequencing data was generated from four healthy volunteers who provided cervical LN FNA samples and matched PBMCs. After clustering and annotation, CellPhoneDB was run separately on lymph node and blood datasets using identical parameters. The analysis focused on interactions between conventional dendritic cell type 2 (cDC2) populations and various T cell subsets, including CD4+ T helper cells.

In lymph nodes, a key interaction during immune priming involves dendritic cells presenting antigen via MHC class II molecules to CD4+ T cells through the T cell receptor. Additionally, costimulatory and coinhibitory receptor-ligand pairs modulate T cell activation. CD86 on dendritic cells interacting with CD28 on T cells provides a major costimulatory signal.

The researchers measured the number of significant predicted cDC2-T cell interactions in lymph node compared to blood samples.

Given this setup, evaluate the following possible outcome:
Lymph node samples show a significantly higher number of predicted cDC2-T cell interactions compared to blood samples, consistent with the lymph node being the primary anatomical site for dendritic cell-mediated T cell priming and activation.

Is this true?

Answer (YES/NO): YES